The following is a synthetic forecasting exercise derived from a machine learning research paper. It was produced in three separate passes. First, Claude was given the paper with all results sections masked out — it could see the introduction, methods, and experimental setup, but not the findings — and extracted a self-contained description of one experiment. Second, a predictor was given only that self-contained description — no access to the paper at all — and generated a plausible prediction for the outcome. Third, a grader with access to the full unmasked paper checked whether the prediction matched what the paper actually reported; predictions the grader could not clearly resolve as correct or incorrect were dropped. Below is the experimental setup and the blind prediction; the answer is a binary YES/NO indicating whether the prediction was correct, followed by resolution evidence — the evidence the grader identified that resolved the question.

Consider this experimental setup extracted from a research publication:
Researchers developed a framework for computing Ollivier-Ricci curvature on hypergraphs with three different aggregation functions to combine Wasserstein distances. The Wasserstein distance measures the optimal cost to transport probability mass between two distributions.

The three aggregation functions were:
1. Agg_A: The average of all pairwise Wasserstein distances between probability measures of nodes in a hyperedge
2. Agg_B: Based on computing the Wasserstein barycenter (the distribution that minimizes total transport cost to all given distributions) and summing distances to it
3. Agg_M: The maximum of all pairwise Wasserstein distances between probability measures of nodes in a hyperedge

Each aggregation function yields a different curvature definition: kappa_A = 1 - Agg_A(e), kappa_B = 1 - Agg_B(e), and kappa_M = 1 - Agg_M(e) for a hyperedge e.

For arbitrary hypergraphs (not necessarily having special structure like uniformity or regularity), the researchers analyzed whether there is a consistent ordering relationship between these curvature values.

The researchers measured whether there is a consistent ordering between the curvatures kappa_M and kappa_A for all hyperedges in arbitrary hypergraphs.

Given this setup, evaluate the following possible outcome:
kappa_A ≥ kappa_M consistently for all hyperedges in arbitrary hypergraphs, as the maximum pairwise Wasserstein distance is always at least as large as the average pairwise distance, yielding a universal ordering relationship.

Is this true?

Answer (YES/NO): YES